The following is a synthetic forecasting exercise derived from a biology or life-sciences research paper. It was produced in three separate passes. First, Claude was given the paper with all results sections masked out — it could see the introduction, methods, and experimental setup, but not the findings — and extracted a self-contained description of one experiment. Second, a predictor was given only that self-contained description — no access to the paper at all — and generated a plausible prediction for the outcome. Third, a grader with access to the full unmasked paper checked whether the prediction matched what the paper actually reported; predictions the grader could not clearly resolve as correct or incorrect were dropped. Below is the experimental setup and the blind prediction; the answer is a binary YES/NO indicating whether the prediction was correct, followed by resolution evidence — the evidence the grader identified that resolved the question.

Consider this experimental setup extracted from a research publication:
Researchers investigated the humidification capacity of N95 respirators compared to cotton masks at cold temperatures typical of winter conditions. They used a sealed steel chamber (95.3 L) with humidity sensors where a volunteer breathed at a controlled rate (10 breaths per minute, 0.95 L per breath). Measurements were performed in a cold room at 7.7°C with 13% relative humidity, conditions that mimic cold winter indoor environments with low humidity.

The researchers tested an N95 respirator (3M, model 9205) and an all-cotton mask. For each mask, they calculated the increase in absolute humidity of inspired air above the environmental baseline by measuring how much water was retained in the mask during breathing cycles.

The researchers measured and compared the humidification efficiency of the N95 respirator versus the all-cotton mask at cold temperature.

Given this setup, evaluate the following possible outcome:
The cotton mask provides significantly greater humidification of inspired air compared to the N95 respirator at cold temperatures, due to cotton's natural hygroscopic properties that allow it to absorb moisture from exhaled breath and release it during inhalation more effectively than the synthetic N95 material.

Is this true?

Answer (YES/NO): YES